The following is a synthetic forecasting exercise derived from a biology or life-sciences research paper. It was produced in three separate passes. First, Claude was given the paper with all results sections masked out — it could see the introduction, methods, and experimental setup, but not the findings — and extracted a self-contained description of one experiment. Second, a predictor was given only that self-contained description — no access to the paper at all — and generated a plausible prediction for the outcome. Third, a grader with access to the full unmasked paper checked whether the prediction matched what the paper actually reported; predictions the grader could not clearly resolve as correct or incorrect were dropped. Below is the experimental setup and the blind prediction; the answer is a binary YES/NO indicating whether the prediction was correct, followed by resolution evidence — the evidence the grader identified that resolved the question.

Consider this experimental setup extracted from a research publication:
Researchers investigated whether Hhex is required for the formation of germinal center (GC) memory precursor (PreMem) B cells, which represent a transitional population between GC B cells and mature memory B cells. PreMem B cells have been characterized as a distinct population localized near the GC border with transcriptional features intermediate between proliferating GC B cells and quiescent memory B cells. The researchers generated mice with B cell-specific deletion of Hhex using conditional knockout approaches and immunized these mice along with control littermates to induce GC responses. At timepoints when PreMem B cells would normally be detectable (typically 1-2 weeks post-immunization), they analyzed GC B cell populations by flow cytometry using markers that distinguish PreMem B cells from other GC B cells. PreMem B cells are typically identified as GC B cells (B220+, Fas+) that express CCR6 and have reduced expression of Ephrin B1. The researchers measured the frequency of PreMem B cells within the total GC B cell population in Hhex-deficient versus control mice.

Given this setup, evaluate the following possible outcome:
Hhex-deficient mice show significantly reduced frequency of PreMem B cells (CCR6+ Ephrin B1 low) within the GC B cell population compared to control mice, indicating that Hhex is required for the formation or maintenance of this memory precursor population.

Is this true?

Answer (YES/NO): YES